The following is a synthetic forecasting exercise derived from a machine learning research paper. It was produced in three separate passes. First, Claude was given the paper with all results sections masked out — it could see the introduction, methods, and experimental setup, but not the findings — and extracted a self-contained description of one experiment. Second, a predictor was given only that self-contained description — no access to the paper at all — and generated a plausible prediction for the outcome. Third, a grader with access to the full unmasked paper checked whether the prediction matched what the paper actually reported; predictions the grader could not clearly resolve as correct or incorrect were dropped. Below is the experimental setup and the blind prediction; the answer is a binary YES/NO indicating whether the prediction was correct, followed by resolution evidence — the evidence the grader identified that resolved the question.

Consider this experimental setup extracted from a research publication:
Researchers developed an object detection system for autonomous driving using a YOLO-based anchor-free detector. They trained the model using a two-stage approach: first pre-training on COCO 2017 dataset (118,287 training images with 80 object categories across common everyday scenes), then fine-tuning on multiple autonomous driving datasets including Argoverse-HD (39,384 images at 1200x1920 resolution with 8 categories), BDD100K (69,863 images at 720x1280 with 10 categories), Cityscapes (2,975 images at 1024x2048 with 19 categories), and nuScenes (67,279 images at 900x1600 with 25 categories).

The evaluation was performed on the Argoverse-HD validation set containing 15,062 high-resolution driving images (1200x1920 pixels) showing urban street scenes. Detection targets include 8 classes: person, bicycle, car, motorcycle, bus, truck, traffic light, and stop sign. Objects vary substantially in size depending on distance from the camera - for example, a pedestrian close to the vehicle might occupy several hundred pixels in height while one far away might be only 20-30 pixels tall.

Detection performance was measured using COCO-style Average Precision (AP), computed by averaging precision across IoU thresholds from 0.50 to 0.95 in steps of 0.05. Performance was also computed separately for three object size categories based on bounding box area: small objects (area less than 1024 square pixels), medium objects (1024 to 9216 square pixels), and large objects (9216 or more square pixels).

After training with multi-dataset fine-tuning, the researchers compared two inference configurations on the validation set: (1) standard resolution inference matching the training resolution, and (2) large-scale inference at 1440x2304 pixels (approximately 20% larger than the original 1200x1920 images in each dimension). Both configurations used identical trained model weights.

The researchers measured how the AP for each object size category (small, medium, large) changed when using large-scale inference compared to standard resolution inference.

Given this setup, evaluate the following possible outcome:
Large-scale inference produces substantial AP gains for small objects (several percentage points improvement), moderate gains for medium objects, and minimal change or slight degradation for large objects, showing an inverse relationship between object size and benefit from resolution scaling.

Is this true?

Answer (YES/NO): NO